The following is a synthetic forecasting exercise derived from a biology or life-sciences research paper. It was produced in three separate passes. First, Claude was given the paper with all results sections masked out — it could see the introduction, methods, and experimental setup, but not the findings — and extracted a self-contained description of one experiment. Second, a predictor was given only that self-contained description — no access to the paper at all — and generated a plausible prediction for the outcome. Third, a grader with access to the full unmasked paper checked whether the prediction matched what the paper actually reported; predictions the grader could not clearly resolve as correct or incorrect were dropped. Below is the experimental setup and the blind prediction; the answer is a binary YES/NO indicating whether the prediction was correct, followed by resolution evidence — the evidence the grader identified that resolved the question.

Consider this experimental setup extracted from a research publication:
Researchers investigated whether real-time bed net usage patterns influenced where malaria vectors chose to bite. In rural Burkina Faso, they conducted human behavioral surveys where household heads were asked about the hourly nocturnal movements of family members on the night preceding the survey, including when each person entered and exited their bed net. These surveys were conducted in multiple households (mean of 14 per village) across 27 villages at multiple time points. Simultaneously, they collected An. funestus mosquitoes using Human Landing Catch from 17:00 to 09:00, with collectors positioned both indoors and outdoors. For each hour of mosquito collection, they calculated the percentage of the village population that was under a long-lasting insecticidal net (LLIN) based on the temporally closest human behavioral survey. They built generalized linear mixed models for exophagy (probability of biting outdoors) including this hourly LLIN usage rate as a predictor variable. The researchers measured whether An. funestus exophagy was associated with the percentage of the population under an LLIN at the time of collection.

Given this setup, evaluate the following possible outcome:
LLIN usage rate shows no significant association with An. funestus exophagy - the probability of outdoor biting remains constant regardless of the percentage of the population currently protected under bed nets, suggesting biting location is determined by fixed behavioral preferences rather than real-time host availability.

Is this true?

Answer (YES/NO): NO